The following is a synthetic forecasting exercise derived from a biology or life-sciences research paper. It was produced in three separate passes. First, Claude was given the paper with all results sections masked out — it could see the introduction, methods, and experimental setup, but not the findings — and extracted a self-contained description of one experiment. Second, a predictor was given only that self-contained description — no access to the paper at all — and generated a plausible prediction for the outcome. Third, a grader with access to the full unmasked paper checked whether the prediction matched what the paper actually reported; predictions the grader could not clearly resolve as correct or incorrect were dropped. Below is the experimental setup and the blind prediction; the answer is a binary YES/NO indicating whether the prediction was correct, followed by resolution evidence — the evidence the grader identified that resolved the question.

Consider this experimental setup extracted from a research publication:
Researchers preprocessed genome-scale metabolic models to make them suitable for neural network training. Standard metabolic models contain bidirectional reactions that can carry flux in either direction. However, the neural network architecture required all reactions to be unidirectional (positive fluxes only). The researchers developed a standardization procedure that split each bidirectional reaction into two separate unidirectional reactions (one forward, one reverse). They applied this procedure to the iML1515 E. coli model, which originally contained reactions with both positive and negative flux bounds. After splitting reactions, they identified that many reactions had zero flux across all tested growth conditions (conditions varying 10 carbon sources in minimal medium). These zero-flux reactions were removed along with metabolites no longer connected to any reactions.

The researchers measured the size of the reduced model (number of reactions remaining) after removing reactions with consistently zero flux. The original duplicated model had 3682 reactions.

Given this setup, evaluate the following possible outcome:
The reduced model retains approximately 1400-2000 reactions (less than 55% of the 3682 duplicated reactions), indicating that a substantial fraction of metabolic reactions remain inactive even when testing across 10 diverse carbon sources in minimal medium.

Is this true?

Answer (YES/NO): NO